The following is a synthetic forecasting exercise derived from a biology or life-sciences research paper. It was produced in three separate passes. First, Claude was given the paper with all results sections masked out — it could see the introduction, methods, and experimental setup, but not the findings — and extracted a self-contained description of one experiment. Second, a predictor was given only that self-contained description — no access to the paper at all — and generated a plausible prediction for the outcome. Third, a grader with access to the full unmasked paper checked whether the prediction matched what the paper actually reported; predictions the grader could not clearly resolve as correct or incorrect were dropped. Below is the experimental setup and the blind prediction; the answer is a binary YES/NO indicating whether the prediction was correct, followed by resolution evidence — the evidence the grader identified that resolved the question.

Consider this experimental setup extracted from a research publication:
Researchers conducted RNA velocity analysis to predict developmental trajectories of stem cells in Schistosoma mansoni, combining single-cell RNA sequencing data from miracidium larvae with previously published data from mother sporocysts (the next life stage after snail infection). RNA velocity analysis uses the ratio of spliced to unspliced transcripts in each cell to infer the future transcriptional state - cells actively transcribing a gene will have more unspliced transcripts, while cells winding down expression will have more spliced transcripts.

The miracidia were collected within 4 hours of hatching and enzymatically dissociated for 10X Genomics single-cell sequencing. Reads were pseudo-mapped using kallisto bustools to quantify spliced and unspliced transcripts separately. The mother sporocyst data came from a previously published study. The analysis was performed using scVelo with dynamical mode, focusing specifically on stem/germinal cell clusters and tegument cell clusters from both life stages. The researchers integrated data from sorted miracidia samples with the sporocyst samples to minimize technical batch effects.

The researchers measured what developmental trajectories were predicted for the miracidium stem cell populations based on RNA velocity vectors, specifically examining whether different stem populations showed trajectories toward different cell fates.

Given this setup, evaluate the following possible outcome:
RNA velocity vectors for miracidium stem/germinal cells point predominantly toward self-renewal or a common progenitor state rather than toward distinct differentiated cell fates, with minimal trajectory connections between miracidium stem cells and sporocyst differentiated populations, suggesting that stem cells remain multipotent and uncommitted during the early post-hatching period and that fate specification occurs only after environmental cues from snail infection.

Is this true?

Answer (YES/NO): NO